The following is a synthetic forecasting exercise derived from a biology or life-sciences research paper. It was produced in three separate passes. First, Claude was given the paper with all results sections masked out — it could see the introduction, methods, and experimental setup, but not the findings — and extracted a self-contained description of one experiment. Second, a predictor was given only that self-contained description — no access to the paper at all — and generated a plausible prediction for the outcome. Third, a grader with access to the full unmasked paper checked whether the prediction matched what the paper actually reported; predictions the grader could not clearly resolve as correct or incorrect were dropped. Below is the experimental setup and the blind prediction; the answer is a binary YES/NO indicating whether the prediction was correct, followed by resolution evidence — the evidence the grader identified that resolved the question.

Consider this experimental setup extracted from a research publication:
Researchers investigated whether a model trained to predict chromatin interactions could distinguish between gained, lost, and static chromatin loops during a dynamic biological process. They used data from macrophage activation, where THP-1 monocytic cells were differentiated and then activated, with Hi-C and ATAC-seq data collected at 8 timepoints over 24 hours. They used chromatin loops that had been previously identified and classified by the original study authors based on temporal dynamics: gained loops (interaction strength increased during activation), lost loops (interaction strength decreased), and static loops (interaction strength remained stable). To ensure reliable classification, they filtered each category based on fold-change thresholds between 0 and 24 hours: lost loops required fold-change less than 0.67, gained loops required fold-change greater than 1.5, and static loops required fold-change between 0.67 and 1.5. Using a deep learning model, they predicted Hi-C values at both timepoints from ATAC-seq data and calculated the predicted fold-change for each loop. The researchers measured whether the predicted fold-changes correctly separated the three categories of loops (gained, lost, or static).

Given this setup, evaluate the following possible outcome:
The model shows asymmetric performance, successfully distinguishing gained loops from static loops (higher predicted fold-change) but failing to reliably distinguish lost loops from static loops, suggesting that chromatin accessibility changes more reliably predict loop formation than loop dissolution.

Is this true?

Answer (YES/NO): NO